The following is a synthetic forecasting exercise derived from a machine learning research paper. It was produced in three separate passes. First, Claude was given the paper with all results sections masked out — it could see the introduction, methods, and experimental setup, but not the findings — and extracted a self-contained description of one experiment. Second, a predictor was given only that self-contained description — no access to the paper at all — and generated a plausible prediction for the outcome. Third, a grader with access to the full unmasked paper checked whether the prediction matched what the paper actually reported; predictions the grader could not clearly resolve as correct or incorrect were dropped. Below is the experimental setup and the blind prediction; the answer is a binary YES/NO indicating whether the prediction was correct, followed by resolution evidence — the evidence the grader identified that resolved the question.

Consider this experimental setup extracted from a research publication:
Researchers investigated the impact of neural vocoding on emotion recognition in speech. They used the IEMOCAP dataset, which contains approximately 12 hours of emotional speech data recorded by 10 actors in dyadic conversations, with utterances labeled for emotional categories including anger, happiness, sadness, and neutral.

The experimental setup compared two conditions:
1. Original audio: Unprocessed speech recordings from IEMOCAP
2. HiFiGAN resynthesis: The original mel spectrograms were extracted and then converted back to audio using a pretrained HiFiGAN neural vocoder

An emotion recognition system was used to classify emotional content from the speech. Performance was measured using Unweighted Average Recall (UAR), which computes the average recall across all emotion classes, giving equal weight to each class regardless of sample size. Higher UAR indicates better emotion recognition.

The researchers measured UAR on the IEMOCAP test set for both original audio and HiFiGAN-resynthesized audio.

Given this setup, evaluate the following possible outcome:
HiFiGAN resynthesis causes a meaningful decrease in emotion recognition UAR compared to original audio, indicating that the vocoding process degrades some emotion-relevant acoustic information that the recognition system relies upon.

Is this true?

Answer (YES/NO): YES